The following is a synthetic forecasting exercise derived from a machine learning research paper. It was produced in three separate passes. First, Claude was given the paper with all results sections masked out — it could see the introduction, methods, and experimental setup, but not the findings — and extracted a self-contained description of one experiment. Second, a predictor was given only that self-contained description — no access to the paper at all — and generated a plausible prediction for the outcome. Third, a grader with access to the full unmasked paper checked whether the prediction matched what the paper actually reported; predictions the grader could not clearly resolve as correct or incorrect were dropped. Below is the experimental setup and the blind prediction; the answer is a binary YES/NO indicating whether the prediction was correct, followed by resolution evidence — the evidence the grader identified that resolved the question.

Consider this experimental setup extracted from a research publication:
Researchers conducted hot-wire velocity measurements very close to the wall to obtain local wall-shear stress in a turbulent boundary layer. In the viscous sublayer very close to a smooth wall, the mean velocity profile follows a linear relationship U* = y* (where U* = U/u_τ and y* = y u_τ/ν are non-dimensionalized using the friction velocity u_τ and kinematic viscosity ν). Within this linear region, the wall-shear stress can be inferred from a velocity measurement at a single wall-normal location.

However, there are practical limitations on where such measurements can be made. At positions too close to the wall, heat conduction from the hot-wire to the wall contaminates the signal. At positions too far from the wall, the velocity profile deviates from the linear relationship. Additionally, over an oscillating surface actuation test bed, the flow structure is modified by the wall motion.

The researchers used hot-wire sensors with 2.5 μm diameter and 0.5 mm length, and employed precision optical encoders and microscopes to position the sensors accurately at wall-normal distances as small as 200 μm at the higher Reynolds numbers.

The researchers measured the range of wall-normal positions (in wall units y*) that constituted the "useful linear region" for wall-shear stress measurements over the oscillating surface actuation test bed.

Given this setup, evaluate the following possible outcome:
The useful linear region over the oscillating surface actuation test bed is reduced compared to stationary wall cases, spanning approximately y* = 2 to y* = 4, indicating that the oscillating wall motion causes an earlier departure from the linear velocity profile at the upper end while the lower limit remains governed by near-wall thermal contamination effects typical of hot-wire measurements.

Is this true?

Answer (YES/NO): NO